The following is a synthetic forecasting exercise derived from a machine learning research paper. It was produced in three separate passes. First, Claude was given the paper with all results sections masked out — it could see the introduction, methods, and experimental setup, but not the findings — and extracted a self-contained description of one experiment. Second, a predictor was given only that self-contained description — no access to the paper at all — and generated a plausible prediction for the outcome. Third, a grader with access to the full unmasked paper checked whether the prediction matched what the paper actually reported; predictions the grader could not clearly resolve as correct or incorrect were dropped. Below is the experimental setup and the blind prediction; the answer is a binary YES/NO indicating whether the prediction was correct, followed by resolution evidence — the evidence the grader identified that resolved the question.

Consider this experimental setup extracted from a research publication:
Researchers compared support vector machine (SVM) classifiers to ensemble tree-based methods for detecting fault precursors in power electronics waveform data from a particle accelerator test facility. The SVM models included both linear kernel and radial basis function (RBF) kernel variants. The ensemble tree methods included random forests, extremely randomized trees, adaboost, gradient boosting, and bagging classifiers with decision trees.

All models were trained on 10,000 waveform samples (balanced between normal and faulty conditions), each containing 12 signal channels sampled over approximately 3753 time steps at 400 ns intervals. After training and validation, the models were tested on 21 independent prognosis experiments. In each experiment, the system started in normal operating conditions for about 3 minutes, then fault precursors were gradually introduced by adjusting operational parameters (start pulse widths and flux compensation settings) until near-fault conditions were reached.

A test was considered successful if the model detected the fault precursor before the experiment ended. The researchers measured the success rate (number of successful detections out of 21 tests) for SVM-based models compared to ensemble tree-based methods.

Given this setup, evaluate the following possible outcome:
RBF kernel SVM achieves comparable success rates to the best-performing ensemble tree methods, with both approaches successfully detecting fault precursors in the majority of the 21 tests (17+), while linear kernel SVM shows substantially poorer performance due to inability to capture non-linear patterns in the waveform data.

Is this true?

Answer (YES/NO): NO